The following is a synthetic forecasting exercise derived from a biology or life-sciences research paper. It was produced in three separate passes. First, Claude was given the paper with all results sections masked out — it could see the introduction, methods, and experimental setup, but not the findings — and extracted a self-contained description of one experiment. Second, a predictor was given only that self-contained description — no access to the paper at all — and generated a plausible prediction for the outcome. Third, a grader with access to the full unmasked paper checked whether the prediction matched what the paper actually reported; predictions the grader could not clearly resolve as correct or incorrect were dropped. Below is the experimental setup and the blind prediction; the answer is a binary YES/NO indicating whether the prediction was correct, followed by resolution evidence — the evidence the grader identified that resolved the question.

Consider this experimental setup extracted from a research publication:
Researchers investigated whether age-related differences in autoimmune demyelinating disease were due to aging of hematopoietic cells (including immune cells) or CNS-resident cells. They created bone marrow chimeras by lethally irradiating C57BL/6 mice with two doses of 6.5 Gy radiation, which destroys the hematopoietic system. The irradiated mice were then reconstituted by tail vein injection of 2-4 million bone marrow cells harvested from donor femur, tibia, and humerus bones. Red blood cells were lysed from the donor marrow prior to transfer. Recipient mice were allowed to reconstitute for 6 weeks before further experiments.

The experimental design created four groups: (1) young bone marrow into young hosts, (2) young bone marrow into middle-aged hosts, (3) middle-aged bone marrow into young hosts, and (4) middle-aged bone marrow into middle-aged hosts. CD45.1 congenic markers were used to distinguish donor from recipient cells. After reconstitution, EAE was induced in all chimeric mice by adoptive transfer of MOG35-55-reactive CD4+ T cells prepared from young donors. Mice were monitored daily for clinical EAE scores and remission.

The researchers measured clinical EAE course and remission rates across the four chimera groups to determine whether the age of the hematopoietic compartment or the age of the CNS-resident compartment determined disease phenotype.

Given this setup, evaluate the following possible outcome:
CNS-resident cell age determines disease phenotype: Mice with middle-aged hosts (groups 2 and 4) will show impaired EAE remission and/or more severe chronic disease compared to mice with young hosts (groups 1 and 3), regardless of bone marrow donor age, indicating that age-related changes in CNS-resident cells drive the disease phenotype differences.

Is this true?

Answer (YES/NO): YES